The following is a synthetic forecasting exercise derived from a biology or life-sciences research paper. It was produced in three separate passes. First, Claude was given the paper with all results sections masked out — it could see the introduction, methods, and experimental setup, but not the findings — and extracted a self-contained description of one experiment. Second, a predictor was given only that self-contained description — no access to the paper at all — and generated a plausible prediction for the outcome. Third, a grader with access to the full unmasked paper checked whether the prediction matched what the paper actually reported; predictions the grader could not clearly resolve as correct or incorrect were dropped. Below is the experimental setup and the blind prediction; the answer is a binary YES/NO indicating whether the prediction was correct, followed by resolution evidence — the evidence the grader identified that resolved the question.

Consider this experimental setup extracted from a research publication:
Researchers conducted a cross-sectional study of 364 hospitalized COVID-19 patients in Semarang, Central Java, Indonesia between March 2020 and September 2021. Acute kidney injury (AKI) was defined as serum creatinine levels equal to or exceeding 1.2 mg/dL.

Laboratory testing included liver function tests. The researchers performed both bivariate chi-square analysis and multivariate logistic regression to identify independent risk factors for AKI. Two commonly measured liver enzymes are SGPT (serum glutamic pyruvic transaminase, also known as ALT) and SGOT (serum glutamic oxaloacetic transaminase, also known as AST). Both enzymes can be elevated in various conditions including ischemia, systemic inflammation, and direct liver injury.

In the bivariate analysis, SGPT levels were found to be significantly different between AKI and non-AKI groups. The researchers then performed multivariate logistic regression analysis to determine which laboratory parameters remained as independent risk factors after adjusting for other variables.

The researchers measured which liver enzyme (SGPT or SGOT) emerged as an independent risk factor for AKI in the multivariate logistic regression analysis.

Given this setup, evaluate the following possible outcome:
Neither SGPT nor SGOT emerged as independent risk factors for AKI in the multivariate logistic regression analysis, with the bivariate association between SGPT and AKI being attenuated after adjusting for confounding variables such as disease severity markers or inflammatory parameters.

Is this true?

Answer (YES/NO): NO